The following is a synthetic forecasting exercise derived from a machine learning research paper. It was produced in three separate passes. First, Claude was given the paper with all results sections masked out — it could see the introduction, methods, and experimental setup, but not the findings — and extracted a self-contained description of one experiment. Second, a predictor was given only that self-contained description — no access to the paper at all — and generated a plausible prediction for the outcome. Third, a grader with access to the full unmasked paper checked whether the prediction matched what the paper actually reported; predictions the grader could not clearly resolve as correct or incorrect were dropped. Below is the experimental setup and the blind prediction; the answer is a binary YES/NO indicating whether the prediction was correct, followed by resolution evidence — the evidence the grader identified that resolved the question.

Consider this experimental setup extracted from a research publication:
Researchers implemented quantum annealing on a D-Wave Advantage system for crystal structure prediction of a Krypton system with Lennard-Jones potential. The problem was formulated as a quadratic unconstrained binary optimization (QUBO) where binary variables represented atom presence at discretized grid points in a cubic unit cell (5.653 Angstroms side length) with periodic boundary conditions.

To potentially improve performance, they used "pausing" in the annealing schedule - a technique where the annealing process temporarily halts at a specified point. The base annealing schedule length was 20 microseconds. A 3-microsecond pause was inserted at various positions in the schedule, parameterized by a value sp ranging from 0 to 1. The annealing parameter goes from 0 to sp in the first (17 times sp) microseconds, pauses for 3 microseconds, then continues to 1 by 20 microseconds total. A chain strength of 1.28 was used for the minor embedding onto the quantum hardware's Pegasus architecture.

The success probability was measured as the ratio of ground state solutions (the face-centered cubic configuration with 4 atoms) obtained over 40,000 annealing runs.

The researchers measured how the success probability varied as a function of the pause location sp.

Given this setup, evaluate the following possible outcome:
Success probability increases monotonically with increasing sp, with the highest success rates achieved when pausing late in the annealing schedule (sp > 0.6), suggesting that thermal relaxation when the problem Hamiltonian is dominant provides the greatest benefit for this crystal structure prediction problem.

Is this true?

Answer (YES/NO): NO